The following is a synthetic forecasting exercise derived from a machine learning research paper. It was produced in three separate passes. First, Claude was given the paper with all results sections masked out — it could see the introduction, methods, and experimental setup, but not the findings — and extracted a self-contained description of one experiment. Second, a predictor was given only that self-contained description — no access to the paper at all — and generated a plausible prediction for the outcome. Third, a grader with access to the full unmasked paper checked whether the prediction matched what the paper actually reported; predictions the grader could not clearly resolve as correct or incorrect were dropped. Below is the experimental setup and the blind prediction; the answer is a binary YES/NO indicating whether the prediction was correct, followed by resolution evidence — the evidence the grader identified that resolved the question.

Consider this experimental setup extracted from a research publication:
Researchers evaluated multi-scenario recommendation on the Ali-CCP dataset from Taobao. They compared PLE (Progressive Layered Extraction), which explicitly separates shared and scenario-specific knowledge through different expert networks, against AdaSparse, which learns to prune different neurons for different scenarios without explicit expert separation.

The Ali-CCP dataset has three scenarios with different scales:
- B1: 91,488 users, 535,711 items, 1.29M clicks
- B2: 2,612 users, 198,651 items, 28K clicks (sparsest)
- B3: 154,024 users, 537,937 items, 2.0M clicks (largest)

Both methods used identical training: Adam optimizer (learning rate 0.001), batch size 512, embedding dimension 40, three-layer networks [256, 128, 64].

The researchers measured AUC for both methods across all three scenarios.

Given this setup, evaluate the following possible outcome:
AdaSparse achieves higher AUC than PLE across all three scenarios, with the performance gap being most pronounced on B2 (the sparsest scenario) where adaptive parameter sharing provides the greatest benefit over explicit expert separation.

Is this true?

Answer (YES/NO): YES